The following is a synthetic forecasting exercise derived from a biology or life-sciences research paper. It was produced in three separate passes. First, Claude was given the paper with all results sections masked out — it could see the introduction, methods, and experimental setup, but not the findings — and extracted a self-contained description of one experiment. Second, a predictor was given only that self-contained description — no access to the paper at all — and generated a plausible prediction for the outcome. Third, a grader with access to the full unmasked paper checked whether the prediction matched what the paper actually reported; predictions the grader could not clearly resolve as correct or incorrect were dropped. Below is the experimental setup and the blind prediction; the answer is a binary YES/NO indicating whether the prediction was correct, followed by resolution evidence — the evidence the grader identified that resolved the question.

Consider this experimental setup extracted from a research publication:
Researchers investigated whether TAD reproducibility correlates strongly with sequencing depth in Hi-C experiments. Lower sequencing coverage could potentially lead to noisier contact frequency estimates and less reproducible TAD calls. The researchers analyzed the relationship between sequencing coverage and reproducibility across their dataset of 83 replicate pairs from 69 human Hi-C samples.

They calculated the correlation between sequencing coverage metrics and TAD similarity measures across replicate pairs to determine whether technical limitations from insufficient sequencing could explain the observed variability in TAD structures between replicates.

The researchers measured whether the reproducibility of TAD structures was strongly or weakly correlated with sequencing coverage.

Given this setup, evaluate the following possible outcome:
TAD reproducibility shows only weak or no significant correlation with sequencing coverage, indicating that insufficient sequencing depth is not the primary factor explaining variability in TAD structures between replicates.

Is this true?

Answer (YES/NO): YES